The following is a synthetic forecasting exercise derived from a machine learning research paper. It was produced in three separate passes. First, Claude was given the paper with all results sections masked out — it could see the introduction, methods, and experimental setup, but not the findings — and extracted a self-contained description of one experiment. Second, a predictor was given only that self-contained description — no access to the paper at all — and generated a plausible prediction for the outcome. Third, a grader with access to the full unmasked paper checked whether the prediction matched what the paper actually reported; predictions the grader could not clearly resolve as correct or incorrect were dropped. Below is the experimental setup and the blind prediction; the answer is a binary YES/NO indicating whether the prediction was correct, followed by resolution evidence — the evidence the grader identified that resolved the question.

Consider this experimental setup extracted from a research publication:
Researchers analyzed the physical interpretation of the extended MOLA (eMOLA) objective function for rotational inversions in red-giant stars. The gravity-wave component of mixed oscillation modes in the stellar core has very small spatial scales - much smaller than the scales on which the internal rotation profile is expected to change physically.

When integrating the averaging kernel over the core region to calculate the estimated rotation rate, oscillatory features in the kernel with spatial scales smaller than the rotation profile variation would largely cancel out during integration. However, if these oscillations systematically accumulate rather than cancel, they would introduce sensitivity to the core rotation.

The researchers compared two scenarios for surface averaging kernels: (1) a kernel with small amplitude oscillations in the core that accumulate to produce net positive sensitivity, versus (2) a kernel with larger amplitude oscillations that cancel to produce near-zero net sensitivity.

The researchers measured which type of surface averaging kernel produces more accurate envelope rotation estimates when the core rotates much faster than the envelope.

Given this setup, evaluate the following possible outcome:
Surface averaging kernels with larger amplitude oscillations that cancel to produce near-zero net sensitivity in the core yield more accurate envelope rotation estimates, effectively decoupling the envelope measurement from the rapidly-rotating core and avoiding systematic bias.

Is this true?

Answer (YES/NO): YES